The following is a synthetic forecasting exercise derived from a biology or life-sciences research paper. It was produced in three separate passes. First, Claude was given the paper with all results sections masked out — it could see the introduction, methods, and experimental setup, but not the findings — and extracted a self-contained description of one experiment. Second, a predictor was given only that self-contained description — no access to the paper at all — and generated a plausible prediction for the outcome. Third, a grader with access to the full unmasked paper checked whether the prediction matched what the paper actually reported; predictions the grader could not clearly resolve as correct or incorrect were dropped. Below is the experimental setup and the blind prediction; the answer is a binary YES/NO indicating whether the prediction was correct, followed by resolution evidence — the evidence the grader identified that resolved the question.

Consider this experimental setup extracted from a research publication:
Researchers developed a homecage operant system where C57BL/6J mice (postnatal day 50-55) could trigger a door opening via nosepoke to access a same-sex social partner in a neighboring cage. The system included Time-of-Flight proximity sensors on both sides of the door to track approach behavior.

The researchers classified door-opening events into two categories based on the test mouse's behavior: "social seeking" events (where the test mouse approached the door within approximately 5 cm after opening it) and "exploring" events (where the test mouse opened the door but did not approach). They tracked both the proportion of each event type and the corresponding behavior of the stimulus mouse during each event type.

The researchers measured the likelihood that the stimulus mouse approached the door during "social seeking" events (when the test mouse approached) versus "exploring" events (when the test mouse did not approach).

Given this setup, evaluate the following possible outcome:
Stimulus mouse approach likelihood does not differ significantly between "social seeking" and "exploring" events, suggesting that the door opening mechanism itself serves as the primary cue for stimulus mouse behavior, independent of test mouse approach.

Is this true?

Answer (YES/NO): NO